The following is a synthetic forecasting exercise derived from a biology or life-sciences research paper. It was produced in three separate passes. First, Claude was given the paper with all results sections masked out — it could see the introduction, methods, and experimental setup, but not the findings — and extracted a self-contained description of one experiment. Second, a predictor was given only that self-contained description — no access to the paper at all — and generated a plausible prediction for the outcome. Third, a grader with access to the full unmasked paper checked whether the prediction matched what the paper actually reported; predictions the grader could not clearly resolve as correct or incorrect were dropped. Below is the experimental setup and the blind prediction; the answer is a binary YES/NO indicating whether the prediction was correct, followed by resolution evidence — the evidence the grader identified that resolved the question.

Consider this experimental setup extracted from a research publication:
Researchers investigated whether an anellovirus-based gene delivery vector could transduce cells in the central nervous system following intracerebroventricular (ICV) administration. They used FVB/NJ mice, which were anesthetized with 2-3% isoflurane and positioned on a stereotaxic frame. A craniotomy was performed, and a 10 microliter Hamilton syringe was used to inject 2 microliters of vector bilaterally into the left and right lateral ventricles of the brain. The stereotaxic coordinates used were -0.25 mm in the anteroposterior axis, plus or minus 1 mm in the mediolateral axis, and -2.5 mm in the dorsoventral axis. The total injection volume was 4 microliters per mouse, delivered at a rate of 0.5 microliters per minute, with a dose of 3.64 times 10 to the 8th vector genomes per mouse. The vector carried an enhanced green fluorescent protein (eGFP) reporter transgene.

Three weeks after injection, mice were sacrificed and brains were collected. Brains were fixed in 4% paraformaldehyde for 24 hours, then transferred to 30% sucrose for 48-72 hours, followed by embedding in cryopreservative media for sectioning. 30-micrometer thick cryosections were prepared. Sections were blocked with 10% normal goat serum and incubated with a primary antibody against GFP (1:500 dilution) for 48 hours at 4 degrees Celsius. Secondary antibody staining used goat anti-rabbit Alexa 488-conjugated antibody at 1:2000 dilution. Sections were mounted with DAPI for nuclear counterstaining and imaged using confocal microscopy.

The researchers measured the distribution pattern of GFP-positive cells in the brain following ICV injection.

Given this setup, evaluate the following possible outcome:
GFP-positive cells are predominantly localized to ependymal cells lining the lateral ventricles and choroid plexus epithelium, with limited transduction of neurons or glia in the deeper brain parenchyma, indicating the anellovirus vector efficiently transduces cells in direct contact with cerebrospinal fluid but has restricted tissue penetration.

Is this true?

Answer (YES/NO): NO